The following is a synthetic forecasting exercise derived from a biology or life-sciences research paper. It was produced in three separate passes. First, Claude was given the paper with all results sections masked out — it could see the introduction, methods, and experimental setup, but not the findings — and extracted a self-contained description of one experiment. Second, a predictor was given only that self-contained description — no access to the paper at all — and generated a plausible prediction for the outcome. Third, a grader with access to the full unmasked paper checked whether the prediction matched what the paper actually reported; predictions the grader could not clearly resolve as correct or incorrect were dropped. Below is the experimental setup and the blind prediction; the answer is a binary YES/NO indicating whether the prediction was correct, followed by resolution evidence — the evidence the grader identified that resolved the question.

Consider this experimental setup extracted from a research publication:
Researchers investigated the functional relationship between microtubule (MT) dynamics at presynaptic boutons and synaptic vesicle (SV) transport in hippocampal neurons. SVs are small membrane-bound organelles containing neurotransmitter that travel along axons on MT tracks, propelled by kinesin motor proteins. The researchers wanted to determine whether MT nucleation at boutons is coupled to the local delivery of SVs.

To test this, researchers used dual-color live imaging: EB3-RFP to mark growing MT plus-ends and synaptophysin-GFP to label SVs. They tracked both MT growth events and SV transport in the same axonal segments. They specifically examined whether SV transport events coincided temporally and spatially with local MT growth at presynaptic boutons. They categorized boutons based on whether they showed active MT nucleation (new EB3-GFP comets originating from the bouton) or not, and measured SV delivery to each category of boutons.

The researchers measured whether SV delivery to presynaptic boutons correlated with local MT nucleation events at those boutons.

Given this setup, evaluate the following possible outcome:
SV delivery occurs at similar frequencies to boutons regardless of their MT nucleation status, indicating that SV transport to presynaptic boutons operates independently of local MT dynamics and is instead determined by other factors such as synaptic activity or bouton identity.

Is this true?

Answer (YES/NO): NO